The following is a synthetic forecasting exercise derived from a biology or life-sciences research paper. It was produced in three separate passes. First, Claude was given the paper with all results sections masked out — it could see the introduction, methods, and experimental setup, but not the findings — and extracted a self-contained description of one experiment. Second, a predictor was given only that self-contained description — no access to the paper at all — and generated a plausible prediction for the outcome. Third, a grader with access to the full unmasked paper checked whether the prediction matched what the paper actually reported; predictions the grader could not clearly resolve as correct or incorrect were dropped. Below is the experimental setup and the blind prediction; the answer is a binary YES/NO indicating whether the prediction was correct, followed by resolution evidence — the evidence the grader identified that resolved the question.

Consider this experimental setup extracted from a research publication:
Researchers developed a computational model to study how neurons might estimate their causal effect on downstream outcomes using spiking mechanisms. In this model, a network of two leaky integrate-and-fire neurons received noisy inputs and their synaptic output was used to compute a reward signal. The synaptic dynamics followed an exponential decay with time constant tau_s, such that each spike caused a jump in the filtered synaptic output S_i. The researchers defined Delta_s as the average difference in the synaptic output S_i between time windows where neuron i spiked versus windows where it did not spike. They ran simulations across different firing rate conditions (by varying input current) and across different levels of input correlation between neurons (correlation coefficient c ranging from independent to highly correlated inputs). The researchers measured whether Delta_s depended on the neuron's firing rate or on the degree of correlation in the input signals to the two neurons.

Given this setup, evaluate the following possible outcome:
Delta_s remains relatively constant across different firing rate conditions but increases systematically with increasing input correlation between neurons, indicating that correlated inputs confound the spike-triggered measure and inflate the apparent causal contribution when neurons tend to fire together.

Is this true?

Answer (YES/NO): NO